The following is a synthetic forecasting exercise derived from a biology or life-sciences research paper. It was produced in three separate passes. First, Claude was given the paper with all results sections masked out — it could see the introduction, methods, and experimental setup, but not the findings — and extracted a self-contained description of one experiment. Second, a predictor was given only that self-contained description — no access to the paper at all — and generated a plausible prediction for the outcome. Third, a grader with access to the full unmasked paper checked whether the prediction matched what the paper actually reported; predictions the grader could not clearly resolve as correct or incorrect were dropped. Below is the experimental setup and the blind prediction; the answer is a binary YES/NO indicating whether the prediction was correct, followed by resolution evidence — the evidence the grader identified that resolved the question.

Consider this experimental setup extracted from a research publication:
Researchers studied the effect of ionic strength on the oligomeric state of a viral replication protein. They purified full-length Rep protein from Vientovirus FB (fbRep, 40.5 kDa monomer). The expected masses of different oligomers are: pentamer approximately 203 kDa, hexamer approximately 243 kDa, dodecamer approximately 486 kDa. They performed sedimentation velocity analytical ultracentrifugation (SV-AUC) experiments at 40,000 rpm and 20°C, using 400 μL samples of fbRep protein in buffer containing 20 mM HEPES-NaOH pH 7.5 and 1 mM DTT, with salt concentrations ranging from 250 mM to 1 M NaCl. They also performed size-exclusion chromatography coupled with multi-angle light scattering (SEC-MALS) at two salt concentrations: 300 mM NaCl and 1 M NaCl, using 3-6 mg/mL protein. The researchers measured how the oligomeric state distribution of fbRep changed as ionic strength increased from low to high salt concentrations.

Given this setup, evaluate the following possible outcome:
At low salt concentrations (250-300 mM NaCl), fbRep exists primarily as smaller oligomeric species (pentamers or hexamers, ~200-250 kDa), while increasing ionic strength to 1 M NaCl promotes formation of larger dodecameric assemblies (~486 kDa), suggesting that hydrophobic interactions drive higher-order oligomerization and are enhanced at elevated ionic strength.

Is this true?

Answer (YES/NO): NO